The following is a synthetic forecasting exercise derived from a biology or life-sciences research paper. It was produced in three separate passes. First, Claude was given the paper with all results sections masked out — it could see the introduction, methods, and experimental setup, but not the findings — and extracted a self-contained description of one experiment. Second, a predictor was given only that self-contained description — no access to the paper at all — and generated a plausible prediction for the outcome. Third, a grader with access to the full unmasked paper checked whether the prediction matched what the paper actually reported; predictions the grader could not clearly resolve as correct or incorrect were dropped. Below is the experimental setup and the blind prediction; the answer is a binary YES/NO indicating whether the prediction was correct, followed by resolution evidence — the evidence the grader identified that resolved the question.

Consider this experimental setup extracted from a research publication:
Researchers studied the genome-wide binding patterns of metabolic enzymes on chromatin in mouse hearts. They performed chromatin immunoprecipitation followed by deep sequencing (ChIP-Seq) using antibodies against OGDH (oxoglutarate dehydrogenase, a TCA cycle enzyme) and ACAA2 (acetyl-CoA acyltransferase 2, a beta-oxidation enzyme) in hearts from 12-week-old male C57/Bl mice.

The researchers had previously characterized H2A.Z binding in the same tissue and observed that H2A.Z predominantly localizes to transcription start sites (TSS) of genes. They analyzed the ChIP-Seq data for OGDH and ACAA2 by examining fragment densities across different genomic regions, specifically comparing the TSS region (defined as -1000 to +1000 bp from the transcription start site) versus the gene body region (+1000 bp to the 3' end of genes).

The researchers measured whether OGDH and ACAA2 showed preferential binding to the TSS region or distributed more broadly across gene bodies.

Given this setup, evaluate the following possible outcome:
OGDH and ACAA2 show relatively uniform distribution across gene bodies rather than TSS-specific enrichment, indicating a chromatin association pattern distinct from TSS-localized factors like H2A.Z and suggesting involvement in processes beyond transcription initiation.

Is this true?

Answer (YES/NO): NO